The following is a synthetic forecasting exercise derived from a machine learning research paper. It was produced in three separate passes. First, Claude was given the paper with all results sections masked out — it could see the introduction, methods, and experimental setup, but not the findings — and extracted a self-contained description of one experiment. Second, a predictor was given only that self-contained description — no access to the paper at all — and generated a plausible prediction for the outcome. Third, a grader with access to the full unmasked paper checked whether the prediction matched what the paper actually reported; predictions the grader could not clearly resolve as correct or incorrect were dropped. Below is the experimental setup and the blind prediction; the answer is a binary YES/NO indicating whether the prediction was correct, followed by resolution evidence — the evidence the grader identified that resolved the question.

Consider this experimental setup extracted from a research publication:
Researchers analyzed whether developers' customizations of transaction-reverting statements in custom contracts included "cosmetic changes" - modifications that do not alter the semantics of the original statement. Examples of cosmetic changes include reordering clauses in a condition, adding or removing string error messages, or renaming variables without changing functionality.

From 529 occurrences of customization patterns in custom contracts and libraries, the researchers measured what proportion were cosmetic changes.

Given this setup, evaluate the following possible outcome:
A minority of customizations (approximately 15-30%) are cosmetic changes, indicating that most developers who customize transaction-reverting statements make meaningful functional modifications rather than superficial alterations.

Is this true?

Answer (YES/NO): NO